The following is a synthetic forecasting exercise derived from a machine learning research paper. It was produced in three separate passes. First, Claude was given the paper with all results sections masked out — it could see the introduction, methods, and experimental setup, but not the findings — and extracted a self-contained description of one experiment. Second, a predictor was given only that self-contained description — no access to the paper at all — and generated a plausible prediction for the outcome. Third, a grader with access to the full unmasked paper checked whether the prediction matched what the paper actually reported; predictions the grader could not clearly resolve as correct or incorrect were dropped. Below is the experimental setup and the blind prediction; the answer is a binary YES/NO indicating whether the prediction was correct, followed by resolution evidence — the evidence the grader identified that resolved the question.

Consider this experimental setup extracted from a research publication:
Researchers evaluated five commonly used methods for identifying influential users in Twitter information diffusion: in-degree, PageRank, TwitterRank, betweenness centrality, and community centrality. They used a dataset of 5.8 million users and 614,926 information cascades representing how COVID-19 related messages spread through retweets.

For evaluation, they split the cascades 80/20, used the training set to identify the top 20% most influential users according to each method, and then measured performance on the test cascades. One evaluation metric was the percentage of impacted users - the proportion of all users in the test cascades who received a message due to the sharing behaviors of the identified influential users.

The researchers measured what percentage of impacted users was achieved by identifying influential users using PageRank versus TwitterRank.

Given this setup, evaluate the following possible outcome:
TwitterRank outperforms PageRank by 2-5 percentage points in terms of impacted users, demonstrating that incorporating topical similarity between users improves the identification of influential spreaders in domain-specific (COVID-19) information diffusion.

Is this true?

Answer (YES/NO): YES